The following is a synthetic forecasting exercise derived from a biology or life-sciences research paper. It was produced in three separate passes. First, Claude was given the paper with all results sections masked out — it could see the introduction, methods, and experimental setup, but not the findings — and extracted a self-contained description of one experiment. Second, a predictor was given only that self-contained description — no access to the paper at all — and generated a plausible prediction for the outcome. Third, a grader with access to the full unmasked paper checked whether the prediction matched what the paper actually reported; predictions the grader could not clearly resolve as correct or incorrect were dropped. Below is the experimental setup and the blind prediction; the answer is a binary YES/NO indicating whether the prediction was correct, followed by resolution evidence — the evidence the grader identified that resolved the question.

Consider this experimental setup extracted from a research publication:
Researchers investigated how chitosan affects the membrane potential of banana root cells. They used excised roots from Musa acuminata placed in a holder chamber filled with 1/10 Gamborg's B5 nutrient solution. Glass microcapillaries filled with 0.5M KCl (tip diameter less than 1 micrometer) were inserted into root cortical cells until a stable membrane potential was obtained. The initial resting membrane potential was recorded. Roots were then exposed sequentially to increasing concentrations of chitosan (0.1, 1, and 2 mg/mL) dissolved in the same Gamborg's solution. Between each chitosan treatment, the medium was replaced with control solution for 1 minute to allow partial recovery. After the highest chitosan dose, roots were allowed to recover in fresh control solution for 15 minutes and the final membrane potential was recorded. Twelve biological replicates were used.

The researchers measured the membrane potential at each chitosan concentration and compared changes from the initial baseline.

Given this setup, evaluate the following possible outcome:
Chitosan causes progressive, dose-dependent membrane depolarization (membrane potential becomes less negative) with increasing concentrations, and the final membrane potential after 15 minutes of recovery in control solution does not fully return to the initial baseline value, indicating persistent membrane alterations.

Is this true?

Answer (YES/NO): YES